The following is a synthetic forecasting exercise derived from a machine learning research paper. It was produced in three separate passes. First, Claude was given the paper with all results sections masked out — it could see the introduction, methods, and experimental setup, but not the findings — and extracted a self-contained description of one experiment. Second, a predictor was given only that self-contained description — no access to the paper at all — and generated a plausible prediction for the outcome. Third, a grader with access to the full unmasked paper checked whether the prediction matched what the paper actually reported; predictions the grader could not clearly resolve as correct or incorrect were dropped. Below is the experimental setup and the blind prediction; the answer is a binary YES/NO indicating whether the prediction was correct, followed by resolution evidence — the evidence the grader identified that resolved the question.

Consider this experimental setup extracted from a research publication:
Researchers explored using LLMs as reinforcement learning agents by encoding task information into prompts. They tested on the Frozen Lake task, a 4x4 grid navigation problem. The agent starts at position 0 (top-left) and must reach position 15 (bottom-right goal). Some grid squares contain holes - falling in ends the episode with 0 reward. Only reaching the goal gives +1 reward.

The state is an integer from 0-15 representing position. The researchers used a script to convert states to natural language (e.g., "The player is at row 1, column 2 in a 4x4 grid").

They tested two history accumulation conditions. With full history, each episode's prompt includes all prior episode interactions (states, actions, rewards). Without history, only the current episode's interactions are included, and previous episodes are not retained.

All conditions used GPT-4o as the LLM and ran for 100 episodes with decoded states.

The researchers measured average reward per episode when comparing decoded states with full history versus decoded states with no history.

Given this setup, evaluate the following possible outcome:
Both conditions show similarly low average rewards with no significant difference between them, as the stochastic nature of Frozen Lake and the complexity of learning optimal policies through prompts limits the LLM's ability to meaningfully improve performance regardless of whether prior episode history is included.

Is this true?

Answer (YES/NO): NO